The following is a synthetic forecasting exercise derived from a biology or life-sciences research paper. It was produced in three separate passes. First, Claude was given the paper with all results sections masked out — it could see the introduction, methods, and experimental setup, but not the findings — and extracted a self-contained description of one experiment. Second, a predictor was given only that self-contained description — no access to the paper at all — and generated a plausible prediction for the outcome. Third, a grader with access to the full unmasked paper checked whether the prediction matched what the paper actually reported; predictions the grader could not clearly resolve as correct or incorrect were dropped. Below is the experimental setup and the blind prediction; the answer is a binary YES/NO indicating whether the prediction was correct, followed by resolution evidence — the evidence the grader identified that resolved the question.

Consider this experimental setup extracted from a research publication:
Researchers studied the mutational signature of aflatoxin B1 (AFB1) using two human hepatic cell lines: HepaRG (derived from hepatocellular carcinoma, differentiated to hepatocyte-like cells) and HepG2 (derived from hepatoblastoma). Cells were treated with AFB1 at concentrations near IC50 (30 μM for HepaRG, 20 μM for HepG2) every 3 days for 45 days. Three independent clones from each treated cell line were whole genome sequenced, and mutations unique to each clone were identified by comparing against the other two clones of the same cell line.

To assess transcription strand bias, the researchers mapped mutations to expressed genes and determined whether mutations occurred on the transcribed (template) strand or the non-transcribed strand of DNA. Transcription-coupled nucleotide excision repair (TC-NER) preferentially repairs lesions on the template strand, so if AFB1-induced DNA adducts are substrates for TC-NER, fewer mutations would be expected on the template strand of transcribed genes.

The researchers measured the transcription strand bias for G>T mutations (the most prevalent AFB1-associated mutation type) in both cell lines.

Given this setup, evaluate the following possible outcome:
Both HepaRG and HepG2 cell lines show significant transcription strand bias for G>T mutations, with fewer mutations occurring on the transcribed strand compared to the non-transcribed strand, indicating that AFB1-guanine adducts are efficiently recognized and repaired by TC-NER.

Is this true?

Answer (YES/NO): YES